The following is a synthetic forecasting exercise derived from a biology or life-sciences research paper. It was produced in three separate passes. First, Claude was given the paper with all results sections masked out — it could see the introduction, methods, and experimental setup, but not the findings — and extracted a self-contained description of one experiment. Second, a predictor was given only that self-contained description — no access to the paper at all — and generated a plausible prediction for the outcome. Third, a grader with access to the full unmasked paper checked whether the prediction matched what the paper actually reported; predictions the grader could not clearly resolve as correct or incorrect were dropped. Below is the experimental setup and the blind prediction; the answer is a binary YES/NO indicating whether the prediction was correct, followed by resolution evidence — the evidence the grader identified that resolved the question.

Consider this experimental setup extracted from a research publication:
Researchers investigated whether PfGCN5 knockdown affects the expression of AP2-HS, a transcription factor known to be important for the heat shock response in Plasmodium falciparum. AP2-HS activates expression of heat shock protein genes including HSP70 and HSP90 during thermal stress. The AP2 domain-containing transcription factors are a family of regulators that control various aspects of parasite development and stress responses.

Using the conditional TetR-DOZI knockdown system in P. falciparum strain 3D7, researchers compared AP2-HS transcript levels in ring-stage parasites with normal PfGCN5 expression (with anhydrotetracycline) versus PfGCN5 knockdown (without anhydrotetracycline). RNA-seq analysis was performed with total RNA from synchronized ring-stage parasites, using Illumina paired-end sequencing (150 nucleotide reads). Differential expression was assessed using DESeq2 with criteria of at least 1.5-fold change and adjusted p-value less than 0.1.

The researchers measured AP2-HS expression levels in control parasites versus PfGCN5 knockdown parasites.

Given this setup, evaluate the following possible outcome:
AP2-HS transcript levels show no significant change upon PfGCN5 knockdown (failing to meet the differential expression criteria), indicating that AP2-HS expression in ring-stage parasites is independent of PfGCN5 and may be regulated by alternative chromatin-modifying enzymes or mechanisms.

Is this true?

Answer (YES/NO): YES